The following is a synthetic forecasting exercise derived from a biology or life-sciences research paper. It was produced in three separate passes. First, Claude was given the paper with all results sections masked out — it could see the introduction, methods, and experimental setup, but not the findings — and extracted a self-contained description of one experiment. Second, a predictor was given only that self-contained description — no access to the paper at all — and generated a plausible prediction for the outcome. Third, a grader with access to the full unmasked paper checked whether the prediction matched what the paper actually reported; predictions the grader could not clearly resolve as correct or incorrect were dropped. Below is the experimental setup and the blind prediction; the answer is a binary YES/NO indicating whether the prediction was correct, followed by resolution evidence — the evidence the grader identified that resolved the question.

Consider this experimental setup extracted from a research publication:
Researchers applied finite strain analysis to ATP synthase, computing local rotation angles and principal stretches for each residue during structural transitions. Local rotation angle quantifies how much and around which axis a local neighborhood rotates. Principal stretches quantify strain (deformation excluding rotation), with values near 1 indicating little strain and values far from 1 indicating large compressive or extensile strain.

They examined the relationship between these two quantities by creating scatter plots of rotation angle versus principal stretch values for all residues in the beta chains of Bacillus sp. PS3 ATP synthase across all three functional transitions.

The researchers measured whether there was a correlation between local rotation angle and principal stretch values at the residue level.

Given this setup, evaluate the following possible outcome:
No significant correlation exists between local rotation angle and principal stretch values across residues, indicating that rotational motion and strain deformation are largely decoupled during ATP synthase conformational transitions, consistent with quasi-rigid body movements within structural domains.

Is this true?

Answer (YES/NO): YES